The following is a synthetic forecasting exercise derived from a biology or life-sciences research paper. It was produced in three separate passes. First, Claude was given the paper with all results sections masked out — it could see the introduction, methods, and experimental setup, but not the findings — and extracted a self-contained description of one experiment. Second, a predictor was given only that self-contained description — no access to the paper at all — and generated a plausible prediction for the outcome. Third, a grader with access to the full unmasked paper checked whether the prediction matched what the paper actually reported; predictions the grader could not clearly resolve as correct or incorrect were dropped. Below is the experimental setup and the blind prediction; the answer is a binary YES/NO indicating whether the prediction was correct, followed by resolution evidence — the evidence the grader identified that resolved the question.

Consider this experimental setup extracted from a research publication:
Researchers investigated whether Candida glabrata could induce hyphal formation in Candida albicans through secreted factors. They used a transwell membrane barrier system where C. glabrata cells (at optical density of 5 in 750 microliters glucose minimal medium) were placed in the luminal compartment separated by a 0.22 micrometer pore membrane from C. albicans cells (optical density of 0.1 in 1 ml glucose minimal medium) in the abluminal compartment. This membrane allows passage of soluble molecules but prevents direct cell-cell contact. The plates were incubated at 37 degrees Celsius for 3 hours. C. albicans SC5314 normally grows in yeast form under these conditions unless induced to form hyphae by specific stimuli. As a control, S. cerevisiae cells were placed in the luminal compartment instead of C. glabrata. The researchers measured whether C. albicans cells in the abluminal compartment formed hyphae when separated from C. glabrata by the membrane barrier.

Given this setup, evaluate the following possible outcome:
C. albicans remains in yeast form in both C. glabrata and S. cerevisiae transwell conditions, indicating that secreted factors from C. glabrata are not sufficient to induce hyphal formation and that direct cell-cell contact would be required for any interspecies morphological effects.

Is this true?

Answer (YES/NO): NO